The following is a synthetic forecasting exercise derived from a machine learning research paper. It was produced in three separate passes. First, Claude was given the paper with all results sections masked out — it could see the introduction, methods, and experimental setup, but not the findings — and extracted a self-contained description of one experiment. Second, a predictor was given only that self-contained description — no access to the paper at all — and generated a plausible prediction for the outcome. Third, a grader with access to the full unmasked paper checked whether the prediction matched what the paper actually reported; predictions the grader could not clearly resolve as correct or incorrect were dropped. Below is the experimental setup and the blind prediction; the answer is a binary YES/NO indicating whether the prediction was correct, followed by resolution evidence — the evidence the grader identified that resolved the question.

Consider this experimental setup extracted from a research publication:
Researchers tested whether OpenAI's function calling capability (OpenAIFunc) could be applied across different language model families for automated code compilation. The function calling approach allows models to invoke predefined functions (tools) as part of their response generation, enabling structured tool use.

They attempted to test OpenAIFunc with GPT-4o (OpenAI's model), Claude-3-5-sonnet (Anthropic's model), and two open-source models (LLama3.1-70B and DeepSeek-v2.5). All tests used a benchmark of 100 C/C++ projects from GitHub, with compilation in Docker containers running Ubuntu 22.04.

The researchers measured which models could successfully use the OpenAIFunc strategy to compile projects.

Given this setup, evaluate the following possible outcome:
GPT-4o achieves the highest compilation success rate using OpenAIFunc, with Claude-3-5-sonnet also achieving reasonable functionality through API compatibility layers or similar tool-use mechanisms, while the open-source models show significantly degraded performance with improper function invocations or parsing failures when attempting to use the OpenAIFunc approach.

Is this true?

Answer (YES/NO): NO